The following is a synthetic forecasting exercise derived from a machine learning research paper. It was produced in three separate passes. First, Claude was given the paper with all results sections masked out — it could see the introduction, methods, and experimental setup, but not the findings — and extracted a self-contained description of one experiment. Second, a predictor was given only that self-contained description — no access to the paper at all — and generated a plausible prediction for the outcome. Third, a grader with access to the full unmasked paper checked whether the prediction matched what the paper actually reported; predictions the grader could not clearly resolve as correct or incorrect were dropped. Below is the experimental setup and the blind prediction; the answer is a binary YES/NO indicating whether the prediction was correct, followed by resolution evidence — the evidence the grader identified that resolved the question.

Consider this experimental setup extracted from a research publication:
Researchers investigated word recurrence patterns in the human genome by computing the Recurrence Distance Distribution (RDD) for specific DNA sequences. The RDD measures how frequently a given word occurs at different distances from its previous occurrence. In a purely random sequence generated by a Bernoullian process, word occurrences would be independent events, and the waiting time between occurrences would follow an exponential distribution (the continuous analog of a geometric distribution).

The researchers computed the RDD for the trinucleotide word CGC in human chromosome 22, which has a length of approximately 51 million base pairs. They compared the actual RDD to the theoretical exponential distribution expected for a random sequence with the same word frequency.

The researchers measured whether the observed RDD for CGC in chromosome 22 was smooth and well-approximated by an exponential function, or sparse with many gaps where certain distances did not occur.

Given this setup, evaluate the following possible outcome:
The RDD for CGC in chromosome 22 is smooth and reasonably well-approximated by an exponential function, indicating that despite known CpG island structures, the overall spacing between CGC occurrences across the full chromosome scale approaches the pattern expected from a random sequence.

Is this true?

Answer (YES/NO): NO